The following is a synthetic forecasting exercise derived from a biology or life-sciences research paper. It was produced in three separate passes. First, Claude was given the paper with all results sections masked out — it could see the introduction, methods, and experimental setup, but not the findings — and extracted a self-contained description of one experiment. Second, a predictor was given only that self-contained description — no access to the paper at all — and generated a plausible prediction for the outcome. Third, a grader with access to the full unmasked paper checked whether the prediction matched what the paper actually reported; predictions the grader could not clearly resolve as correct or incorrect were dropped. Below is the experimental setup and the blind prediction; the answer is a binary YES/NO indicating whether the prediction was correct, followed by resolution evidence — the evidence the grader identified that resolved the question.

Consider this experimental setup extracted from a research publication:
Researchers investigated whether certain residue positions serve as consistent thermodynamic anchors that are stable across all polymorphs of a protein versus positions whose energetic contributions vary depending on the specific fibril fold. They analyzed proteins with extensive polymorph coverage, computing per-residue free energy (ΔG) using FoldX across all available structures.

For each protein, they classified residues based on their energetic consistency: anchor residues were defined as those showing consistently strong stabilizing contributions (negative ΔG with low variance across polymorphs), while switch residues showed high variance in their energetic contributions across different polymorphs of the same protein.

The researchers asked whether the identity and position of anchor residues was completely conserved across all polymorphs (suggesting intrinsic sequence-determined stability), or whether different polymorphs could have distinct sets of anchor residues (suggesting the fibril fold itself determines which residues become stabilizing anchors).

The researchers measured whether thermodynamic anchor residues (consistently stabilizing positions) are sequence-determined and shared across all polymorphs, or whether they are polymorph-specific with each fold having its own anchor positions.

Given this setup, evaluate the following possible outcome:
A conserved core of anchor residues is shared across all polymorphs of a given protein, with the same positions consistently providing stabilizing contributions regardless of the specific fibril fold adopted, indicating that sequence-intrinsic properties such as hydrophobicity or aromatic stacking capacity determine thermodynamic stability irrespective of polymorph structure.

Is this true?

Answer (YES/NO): NO